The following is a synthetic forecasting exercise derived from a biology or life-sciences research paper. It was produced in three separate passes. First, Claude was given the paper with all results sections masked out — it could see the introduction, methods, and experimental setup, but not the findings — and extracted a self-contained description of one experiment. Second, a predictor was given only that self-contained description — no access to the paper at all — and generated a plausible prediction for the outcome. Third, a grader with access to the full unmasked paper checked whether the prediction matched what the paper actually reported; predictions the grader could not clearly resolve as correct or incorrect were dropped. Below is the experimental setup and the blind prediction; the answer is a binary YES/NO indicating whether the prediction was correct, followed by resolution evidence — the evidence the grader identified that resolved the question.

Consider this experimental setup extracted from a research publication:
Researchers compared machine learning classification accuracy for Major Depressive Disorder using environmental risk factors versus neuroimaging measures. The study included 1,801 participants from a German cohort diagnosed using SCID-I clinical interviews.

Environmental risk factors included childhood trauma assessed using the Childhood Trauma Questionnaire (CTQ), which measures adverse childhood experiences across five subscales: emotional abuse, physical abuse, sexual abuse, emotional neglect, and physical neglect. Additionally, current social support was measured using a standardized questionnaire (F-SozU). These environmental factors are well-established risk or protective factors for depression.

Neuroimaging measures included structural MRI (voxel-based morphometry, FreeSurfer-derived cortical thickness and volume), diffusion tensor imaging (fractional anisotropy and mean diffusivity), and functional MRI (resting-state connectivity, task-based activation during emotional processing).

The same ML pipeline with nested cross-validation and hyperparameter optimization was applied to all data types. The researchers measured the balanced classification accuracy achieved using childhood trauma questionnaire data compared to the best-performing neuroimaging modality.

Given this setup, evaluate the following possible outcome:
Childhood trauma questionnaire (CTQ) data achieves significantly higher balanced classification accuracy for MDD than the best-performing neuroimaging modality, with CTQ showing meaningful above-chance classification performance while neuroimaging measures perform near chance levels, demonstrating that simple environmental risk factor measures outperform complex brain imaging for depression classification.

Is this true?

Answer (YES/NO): NO